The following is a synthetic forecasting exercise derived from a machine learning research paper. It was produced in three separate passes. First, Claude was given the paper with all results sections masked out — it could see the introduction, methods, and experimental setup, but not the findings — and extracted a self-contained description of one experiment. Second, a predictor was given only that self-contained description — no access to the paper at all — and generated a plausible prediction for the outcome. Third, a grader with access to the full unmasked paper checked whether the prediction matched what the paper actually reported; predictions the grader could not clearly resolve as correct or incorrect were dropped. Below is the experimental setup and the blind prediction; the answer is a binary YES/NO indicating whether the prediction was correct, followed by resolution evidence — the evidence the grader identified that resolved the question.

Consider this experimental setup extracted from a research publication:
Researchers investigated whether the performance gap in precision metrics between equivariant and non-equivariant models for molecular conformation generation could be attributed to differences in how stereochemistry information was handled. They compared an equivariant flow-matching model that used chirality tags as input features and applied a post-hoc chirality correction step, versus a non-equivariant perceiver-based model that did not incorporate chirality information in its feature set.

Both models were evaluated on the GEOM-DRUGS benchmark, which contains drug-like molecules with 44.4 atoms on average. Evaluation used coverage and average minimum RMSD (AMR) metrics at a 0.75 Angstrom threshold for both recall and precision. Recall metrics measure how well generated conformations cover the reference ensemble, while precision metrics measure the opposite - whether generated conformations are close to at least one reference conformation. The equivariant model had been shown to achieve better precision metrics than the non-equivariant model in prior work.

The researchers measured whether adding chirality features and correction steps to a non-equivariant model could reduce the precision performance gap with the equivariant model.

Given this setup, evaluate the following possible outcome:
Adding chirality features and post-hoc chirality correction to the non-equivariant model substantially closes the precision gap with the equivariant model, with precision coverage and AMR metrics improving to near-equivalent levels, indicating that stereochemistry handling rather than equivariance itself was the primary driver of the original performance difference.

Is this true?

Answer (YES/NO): NO